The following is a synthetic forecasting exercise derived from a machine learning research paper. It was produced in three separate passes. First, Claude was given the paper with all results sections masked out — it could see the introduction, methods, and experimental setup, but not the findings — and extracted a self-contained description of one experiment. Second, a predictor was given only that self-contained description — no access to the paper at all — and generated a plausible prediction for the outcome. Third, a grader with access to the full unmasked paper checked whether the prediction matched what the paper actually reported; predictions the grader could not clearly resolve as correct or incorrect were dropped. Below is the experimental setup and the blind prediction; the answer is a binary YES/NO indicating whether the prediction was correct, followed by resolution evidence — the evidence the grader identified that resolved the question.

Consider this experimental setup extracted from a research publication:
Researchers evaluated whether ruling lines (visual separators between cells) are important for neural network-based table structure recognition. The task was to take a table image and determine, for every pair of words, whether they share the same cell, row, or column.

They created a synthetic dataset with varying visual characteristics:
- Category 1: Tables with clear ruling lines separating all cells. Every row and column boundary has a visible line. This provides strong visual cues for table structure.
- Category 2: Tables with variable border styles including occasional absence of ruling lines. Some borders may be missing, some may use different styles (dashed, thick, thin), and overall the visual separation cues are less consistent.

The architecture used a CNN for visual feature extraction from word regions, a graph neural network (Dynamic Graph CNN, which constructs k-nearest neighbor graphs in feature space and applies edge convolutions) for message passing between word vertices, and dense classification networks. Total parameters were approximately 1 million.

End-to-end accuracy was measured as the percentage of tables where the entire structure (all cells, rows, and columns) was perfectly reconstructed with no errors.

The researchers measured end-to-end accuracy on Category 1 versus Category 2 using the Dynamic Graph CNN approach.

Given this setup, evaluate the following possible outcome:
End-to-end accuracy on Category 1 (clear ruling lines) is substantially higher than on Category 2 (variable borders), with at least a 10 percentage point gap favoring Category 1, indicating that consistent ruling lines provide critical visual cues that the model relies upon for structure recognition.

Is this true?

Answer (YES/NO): NO